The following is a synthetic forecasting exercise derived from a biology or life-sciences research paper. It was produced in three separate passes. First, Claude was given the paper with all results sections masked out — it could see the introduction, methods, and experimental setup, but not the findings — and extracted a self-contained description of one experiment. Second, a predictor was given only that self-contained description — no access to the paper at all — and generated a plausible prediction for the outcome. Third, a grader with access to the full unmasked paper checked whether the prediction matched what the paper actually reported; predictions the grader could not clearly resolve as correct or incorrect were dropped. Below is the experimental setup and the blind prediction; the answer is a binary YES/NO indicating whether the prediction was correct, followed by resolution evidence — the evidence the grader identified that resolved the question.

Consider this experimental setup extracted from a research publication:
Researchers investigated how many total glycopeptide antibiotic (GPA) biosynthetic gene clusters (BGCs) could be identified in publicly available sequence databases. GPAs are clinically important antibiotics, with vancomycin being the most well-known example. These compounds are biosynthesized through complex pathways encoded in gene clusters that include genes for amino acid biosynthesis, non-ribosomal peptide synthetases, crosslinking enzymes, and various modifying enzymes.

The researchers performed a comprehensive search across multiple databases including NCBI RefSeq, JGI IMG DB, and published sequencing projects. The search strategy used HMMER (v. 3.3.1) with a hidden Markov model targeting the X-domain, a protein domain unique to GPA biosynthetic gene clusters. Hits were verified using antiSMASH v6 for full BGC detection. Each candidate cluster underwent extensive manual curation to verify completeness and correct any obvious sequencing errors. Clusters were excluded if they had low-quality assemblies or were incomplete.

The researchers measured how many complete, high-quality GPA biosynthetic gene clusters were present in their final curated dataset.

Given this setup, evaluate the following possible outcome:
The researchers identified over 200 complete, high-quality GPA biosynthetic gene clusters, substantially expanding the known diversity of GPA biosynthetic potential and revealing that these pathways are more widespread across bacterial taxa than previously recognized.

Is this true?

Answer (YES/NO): NO